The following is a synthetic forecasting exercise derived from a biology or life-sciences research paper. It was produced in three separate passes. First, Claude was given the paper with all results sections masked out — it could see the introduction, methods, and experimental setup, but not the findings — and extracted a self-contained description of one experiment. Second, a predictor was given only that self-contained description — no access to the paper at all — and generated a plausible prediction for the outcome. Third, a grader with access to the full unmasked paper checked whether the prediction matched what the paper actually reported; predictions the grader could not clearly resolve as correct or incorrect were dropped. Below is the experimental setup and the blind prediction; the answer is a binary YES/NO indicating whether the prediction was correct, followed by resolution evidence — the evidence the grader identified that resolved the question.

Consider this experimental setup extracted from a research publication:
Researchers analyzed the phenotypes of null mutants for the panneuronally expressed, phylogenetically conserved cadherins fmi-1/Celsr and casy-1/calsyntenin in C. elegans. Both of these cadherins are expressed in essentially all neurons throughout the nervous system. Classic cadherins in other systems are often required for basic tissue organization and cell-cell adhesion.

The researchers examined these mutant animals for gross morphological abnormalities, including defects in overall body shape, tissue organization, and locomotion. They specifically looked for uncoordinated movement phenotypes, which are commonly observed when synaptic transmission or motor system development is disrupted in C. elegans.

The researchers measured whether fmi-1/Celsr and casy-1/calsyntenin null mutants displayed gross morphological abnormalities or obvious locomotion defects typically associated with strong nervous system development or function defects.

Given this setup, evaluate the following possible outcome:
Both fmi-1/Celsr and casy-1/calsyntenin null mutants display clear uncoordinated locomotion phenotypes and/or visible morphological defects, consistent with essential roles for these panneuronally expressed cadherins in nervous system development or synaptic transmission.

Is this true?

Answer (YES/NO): NO